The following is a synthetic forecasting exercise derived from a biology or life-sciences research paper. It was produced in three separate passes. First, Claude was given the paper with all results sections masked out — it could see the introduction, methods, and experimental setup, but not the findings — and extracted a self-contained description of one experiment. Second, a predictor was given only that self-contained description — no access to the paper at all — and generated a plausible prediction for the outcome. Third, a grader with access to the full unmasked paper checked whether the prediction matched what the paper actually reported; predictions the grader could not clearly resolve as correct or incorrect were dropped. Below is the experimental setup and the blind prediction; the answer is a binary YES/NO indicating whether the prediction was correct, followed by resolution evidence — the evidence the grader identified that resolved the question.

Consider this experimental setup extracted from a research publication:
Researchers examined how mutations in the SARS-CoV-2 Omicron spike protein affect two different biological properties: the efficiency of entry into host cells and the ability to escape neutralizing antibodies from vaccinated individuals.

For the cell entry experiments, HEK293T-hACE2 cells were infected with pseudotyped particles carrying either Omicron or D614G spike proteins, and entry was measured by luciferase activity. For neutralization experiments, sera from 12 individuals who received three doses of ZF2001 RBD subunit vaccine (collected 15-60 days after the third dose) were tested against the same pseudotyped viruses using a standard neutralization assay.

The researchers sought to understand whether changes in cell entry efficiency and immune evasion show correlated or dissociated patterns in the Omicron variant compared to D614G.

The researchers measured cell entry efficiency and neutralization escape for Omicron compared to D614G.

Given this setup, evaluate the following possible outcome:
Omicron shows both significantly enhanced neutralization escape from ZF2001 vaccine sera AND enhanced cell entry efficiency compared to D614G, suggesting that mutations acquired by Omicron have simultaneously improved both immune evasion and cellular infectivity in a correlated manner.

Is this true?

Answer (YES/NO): NO